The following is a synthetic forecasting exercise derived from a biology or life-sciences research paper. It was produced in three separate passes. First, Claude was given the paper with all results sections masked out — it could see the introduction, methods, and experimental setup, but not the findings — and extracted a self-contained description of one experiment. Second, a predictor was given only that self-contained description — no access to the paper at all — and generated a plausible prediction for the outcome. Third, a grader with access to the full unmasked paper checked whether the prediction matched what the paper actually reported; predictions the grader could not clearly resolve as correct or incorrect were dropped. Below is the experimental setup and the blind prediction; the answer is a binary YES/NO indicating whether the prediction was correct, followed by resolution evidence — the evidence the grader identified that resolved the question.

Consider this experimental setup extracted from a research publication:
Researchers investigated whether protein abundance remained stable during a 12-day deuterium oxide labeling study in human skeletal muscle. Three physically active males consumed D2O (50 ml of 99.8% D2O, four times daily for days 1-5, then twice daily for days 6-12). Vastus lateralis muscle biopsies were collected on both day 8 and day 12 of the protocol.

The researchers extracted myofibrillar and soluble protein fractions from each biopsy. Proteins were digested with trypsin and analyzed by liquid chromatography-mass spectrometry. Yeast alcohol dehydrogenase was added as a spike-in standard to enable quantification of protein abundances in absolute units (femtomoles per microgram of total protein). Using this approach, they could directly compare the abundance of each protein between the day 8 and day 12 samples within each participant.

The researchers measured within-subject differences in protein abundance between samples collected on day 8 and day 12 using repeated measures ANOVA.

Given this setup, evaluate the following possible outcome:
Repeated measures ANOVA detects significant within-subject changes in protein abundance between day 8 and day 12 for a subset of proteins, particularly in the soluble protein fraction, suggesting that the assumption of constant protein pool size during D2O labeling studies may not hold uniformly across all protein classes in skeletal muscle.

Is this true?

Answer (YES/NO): NO